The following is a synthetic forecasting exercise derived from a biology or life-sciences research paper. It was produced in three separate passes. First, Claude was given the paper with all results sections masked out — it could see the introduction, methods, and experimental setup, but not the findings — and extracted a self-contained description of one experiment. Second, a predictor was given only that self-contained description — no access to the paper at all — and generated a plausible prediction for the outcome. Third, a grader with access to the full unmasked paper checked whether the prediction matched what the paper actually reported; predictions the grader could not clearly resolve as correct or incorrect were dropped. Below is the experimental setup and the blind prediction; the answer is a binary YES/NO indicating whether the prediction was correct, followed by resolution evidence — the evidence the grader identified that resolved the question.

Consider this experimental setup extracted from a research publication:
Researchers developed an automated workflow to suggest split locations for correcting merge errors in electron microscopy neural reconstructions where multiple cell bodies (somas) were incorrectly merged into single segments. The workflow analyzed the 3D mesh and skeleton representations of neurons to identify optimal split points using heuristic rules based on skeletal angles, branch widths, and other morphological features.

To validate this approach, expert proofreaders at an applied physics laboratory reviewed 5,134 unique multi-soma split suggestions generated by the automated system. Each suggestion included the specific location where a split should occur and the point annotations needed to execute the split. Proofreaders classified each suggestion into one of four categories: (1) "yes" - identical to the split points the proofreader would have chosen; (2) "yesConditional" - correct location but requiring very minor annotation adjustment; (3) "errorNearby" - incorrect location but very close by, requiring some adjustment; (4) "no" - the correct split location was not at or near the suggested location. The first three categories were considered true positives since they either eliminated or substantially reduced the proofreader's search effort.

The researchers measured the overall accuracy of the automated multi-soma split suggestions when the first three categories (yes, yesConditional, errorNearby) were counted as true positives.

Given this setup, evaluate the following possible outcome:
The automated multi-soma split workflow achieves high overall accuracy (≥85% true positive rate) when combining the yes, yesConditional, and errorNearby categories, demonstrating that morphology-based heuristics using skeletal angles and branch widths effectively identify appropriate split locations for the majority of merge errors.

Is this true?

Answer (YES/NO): NO